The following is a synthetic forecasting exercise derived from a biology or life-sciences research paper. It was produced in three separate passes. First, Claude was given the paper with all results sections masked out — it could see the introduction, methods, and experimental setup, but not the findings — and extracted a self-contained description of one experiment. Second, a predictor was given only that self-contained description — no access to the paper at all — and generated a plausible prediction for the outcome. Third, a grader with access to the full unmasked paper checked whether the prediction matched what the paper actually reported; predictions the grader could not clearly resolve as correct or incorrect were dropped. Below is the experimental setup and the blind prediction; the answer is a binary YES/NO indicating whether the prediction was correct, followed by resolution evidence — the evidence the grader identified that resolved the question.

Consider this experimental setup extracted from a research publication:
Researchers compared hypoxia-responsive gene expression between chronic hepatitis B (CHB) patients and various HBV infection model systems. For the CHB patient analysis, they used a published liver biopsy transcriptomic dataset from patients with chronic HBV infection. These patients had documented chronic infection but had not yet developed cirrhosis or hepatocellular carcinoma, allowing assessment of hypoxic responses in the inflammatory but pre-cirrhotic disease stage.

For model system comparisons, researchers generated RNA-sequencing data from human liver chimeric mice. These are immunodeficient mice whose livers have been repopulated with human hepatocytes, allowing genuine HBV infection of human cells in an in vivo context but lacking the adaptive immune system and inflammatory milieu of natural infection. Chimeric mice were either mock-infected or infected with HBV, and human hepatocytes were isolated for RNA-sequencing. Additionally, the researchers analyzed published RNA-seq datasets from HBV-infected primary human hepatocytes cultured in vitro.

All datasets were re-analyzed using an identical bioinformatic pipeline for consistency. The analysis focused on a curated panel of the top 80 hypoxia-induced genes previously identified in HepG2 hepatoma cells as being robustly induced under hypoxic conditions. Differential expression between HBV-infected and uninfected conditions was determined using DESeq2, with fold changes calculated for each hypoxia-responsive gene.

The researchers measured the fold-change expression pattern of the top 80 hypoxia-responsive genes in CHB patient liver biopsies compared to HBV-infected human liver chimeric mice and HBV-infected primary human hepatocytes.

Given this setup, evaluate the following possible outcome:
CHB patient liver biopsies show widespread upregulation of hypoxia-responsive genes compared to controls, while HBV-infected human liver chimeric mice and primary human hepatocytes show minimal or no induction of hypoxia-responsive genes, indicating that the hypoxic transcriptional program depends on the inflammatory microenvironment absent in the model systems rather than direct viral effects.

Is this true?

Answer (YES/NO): YES